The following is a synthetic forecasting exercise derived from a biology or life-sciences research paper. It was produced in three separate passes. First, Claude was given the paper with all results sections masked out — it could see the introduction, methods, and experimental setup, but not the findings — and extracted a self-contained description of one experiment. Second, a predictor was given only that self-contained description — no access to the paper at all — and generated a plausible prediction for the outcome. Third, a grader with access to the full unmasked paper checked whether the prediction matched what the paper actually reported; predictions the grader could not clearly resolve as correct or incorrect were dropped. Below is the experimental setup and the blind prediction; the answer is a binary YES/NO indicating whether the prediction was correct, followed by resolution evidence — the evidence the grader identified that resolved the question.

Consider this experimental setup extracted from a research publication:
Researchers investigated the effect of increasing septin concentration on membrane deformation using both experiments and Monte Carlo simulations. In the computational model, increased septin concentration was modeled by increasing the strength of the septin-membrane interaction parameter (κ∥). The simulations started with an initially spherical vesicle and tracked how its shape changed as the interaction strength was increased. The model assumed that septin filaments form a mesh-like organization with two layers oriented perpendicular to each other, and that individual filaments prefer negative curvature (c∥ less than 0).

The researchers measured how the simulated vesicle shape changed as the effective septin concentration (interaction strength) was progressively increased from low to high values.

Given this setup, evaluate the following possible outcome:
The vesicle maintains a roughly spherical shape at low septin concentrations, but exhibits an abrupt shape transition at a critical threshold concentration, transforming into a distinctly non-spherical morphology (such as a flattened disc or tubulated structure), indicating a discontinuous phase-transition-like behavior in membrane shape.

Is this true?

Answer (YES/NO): NO